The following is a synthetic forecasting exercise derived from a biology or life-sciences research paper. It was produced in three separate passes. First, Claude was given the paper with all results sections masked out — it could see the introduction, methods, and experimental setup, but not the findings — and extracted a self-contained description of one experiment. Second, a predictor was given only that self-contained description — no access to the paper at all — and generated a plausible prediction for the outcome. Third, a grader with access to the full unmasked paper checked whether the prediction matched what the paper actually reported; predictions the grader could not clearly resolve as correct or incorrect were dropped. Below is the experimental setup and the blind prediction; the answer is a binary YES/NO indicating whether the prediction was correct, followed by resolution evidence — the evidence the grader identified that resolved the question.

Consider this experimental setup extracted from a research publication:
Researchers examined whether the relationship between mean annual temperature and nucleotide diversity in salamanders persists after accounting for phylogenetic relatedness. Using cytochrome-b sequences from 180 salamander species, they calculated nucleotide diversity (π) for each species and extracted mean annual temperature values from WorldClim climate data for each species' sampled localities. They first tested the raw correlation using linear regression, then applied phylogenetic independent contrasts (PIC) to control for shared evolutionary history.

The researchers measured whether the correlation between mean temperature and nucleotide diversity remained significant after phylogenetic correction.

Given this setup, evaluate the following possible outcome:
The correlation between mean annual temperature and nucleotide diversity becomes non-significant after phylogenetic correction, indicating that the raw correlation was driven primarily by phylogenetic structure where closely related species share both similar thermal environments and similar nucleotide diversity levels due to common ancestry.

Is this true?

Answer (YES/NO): YES